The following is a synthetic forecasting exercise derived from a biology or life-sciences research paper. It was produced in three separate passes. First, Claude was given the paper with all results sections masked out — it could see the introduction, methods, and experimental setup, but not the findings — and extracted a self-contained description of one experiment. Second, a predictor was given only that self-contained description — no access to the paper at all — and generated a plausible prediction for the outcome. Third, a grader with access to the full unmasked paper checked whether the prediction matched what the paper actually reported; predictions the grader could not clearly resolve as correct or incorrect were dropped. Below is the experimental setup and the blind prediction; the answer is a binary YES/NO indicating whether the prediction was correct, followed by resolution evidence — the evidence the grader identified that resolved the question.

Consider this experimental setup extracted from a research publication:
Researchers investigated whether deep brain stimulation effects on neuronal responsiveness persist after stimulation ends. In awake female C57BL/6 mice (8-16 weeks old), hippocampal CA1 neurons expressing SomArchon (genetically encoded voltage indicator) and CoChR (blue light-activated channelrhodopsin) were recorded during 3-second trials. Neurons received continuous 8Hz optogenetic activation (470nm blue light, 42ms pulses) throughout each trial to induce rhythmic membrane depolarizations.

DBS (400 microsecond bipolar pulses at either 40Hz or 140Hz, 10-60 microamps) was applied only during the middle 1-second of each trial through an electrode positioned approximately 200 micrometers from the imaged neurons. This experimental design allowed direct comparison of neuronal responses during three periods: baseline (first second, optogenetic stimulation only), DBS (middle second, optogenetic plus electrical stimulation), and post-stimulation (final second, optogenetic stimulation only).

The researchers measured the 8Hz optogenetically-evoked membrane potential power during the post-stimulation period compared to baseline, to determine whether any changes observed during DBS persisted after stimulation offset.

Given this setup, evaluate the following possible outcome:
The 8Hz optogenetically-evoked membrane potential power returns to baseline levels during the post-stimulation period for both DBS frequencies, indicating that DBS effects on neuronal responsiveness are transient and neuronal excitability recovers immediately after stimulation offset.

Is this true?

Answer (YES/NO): NO